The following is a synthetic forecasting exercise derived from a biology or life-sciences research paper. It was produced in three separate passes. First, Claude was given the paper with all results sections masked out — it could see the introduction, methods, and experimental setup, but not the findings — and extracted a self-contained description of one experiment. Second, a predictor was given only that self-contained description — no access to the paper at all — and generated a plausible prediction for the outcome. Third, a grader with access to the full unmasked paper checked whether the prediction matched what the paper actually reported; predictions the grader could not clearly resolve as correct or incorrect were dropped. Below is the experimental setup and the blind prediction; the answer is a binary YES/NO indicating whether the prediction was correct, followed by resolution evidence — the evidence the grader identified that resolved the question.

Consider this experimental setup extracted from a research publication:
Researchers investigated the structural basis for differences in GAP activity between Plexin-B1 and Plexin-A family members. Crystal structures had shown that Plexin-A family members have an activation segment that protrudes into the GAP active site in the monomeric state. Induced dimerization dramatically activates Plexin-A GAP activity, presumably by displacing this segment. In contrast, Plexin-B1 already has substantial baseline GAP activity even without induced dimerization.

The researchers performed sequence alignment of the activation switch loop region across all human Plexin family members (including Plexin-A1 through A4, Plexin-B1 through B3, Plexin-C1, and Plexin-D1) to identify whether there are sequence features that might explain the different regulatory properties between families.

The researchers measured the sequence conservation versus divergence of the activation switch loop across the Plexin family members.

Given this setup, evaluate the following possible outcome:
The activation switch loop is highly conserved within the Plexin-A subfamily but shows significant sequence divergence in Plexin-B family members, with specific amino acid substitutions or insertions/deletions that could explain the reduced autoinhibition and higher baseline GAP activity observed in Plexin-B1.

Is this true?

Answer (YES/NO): NO